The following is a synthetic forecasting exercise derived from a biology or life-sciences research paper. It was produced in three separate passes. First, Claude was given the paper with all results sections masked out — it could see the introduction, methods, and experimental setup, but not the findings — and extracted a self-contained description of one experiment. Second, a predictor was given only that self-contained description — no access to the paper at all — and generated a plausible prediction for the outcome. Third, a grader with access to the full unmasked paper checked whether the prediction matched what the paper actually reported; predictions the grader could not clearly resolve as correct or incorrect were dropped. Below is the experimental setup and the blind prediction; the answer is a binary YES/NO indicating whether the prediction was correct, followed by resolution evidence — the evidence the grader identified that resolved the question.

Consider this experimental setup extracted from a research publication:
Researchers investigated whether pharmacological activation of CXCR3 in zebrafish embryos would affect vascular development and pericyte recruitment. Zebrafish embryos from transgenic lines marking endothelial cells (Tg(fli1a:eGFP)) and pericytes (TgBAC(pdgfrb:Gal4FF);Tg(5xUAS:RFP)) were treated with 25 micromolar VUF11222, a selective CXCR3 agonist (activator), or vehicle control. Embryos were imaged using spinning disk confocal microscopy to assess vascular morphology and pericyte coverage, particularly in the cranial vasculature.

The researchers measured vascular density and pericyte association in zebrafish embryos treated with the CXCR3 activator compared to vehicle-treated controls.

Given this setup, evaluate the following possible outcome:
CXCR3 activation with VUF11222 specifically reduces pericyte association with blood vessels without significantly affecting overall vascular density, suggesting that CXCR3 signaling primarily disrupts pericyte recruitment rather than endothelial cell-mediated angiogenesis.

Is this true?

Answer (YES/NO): NO